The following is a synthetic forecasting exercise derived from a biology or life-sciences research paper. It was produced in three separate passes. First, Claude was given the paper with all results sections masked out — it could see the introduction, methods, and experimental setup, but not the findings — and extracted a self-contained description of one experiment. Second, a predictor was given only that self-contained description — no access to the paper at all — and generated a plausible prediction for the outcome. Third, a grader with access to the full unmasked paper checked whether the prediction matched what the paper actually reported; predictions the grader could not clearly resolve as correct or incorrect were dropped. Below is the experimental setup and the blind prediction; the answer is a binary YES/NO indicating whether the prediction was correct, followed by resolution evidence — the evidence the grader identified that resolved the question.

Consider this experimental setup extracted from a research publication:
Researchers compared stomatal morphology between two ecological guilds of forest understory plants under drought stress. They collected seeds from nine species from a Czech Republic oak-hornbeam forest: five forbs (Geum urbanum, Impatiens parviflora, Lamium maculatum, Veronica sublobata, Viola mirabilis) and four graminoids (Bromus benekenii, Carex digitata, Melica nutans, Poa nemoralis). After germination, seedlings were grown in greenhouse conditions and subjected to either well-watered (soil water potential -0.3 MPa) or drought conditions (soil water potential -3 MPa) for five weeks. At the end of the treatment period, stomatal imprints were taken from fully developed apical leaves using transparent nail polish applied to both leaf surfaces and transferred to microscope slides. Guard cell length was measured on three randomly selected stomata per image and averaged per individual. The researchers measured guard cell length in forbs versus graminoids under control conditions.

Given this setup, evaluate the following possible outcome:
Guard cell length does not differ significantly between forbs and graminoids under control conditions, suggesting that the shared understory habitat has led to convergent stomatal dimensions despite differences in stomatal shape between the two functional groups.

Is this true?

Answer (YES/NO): NO